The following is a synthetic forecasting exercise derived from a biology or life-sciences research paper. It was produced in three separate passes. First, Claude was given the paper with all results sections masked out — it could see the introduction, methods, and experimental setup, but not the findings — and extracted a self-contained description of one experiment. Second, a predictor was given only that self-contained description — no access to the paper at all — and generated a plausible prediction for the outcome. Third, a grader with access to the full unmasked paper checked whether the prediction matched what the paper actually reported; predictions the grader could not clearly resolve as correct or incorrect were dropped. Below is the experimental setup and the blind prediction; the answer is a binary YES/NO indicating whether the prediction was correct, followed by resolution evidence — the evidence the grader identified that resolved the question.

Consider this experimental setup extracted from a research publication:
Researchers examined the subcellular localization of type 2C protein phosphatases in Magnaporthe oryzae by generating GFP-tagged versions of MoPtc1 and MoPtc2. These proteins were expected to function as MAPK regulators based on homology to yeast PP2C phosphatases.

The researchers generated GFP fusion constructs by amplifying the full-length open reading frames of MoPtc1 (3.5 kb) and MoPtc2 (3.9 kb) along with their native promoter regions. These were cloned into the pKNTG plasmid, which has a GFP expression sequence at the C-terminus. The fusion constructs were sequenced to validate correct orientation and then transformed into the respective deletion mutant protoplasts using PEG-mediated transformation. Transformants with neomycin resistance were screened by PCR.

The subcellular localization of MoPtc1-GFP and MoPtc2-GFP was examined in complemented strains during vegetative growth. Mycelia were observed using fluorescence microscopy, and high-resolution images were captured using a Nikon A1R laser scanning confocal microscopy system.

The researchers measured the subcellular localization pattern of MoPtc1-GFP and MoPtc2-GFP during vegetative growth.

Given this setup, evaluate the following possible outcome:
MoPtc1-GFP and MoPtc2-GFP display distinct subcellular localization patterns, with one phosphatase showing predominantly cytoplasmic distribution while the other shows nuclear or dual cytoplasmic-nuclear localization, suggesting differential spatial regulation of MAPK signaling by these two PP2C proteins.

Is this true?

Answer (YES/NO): NO